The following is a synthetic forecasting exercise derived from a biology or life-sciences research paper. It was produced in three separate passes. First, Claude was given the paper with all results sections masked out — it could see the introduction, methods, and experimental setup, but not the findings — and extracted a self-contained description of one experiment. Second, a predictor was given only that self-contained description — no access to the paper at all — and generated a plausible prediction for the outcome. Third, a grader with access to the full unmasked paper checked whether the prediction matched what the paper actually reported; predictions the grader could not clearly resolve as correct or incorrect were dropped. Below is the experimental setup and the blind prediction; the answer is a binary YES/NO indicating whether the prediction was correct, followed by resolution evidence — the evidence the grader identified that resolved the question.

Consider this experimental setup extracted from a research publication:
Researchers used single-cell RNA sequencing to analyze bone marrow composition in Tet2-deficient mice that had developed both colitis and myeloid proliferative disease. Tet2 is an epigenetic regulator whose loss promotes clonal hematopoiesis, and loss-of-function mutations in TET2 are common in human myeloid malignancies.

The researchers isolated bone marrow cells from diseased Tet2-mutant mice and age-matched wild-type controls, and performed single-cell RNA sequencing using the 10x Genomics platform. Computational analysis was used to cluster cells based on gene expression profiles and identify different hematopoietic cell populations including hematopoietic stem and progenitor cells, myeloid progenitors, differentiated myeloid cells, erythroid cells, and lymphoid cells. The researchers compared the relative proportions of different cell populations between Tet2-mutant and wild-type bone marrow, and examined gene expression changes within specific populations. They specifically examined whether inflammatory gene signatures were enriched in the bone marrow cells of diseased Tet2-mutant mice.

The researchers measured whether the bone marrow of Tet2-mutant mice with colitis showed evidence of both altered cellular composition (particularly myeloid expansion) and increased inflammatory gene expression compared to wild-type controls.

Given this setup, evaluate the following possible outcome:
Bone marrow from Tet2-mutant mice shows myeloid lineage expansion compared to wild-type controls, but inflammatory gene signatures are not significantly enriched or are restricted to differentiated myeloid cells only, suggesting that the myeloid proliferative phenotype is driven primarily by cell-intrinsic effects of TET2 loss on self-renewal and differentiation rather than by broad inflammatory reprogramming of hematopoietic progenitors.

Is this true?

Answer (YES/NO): NO